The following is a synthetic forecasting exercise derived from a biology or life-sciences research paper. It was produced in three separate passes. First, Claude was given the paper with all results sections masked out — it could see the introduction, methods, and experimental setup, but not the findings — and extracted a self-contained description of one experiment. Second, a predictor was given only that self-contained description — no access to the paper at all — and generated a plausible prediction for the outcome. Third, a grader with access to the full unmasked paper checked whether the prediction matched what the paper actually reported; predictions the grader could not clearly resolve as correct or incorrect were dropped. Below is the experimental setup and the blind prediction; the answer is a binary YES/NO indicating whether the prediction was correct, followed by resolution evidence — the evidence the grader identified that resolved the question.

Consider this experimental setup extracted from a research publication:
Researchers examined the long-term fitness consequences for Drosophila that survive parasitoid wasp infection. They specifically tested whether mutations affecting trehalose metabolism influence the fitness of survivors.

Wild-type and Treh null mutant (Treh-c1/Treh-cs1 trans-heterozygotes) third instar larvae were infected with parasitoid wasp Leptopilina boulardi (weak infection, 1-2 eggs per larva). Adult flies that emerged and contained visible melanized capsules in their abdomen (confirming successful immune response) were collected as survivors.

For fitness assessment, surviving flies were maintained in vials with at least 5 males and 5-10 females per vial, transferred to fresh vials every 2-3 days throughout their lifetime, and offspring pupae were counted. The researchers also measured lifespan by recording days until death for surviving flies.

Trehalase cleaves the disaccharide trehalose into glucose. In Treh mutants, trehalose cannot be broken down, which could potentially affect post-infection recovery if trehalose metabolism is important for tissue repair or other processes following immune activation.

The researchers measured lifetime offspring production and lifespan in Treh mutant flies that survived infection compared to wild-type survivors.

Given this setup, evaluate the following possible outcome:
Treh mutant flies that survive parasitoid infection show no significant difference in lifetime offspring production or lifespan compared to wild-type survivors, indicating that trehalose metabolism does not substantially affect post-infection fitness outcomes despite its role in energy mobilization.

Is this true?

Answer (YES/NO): NO